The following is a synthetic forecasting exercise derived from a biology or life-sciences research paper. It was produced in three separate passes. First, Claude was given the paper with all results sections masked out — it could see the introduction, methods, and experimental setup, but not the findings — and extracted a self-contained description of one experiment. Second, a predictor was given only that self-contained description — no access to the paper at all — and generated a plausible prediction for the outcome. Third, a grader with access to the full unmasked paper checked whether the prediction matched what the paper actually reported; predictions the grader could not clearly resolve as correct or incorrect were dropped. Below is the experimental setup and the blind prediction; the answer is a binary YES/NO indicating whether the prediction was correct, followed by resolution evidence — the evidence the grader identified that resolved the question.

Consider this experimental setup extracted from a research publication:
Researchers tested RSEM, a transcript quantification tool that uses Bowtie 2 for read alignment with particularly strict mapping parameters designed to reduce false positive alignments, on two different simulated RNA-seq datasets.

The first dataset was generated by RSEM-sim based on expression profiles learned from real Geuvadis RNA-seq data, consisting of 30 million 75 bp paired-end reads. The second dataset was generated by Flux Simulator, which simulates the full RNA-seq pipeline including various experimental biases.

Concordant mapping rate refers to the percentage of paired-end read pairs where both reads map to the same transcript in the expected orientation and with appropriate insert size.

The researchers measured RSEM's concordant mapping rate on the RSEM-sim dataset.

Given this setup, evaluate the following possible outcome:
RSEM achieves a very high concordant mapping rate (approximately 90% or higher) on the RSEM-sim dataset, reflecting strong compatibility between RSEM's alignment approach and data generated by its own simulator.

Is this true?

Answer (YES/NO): YES